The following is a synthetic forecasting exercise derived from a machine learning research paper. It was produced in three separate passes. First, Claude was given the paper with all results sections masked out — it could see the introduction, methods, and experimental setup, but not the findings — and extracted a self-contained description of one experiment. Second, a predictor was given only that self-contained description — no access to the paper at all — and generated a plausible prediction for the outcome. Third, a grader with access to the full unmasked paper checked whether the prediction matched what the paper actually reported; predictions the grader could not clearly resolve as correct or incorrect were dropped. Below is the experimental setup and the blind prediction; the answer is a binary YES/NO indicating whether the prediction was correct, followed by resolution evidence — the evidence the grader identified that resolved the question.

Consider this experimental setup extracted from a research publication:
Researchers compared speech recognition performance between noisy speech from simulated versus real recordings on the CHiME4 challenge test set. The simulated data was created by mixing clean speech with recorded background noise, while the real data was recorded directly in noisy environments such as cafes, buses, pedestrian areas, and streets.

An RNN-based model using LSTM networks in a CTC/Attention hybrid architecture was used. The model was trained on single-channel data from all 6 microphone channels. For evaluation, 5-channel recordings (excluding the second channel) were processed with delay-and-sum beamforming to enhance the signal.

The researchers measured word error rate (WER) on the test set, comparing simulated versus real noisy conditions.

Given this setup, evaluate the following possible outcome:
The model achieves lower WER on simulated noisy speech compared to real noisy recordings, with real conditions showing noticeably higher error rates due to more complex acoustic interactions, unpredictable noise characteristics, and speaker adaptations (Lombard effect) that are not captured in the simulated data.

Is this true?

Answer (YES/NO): NO